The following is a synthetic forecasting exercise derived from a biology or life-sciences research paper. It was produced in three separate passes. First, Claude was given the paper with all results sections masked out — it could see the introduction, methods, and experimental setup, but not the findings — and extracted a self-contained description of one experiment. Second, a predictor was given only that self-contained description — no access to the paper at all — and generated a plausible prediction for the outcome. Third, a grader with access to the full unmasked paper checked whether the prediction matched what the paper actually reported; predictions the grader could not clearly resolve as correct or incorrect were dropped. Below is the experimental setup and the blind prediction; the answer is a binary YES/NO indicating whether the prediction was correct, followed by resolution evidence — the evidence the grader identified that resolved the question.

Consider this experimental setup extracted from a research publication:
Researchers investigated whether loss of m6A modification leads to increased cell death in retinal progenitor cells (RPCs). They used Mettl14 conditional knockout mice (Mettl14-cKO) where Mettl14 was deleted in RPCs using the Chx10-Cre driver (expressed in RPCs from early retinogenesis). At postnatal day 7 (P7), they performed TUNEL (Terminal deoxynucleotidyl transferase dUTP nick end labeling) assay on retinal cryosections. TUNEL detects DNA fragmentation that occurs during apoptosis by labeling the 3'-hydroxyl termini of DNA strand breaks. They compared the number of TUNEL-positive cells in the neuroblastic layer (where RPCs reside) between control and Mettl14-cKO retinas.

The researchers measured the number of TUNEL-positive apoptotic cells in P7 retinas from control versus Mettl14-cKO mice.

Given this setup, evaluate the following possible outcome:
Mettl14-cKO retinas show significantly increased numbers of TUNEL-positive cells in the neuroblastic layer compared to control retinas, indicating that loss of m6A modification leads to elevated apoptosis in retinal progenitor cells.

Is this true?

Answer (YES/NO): YES